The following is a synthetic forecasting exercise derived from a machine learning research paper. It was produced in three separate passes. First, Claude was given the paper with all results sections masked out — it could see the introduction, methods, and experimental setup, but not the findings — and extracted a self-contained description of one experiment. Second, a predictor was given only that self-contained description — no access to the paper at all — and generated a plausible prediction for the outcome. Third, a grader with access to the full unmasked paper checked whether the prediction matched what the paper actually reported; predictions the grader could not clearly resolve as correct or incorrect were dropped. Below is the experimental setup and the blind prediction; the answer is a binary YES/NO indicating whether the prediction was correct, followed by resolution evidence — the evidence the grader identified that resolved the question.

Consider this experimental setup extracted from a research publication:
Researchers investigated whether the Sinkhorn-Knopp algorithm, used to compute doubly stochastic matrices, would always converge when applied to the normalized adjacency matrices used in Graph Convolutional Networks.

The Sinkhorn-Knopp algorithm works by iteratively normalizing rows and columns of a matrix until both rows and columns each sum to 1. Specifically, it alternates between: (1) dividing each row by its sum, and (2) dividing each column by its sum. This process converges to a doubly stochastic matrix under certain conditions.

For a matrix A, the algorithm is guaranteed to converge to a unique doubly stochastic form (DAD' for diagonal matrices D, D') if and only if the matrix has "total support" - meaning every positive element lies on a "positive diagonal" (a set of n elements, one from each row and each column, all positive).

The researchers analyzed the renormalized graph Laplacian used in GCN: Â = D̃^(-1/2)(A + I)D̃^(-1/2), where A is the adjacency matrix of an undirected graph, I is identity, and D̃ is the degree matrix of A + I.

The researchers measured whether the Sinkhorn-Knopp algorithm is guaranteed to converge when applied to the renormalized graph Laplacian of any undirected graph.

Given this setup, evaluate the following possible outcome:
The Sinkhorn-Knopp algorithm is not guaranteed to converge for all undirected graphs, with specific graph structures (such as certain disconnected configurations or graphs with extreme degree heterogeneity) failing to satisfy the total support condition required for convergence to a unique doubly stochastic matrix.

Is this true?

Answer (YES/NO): NO